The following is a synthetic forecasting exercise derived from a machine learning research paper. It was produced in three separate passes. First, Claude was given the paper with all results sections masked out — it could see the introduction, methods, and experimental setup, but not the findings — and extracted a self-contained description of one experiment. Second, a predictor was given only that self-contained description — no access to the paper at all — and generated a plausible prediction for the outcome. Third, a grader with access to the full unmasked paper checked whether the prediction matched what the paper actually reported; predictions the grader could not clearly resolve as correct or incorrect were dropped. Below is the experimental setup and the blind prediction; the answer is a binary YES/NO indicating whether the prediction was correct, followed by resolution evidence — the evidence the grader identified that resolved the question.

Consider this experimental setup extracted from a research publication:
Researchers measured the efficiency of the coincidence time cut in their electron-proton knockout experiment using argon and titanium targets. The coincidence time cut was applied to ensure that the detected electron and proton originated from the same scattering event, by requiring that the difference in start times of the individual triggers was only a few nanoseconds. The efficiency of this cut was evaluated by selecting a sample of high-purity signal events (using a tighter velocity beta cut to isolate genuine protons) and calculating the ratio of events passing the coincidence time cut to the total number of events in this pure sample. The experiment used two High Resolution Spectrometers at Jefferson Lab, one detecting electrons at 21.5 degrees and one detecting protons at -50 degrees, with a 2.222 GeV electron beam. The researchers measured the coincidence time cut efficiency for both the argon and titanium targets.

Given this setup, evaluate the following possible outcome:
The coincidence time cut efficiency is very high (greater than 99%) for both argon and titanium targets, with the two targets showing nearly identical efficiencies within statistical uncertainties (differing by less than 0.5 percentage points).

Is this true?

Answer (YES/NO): NO